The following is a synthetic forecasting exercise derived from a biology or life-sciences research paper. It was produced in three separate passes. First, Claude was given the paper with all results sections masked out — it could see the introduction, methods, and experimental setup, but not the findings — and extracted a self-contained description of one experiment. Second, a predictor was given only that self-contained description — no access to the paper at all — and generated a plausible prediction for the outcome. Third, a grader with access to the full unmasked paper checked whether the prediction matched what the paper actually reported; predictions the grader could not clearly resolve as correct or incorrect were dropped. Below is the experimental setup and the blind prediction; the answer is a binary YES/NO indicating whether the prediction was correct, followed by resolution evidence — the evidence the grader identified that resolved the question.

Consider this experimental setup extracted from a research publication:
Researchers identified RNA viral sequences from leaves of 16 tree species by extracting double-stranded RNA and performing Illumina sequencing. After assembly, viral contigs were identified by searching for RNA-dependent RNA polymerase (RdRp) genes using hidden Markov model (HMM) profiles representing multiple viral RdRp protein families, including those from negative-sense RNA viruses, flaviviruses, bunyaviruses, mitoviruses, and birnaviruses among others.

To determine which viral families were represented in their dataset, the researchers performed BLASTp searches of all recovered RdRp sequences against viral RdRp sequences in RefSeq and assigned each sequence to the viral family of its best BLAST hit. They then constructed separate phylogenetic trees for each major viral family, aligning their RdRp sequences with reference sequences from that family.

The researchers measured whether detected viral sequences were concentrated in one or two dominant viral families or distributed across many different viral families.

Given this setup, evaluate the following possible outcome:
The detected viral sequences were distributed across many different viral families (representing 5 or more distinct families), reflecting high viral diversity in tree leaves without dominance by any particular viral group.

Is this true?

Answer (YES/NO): YES